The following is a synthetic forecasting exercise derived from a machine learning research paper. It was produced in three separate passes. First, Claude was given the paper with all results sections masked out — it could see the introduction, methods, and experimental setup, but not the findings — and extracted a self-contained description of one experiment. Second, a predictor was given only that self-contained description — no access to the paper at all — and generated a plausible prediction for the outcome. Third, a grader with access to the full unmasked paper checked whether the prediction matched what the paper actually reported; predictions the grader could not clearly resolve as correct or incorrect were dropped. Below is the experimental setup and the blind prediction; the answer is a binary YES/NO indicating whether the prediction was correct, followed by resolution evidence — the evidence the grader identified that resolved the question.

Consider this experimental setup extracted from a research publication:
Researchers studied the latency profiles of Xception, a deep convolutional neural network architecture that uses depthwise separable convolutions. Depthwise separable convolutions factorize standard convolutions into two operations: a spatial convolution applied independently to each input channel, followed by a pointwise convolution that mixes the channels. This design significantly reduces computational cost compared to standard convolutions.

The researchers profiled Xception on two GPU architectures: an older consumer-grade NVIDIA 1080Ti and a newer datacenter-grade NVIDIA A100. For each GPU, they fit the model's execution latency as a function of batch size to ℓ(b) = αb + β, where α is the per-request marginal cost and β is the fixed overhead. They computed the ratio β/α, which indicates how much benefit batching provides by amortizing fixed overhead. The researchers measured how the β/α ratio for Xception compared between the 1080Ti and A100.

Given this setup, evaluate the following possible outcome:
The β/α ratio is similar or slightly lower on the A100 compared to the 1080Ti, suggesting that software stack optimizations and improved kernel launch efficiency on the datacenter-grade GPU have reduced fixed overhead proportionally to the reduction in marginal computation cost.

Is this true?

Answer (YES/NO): NO